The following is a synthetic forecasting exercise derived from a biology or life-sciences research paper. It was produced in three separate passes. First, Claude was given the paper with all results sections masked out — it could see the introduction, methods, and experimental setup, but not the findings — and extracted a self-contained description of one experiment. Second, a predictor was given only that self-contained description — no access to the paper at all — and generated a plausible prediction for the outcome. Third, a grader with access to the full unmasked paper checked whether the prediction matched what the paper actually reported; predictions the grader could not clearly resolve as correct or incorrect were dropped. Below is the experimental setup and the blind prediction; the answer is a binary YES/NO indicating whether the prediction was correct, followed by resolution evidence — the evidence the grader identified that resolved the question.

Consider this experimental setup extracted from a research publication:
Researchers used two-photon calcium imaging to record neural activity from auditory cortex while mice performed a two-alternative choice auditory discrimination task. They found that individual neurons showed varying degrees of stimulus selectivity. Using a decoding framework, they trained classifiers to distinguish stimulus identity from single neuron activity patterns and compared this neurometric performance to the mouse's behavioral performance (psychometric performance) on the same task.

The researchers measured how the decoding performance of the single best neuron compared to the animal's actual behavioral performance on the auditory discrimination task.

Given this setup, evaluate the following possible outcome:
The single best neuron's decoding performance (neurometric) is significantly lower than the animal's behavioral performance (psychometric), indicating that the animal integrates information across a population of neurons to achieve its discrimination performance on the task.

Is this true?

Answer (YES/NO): NO